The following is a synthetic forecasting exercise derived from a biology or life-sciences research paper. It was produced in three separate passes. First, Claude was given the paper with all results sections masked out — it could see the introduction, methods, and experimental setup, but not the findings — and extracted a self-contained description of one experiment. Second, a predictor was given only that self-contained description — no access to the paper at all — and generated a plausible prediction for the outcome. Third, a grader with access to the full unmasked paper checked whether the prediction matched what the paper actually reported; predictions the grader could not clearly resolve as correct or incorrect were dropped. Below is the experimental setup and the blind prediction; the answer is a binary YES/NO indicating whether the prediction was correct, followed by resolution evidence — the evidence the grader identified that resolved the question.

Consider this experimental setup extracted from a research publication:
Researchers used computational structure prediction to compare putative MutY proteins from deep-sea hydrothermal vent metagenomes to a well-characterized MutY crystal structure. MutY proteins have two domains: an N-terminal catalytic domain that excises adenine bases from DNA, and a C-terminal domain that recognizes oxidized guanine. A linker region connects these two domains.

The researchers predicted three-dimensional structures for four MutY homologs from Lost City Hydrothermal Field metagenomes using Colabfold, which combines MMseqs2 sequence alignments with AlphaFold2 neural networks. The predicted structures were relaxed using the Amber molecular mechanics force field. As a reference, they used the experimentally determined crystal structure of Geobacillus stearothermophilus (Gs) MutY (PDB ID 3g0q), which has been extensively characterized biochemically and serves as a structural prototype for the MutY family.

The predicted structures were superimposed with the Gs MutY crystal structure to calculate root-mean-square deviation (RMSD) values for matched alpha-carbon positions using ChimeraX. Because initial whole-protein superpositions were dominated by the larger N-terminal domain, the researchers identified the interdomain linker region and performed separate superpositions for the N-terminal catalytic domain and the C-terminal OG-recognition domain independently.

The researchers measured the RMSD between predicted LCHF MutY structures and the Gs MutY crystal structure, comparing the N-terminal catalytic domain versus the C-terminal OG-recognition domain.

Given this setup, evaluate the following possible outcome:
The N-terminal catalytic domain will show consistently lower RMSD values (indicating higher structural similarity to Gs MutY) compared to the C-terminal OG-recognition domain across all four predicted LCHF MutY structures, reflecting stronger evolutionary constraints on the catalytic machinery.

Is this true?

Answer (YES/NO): YES